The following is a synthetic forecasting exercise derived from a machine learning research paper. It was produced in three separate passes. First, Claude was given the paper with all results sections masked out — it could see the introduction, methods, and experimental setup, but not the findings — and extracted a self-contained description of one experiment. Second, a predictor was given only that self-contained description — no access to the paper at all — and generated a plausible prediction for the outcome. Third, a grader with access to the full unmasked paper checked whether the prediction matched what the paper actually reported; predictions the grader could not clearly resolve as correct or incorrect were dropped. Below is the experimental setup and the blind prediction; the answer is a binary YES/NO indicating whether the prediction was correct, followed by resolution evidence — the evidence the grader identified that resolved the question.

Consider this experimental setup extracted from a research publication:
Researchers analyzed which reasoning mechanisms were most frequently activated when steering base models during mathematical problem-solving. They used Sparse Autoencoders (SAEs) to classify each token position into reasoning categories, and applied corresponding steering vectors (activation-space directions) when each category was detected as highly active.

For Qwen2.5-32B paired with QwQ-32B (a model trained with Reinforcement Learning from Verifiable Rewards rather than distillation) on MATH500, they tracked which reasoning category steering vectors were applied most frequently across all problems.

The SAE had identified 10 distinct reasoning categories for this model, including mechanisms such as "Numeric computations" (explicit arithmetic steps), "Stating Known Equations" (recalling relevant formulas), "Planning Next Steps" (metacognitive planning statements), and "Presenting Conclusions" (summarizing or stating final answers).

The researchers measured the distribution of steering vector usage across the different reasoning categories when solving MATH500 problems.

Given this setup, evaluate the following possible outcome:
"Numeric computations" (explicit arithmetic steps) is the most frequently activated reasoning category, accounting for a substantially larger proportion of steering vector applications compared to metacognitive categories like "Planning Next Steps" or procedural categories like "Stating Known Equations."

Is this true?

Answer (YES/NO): NO